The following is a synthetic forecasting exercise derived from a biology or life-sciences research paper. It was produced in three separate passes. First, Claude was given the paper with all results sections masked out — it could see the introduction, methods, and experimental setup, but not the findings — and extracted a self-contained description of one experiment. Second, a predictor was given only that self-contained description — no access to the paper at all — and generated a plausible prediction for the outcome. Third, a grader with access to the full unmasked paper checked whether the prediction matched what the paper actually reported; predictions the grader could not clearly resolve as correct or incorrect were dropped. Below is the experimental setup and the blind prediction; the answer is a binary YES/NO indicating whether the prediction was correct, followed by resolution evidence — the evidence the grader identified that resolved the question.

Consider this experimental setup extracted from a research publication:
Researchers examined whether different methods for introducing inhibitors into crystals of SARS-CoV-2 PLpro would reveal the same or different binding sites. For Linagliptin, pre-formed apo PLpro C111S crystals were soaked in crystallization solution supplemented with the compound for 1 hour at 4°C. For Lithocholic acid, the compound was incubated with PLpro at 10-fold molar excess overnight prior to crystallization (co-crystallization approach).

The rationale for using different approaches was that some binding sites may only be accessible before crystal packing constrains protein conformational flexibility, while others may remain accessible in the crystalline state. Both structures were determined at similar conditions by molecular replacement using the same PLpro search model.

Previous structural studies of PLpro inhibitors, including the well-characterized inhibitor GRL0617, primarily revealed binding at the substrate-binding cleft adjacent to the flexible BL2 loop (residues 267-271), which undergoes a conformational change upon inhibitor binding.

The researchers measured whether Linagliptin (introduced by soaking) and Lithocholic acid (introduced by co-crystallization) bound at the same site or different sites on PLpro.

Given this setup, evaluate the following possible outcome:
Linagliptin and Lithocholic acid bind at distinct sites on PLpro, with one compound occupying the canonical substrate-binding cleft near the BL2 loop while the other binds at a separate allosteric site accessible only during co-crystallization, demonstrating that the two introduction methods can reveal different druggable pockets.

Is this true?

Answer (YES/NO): NO